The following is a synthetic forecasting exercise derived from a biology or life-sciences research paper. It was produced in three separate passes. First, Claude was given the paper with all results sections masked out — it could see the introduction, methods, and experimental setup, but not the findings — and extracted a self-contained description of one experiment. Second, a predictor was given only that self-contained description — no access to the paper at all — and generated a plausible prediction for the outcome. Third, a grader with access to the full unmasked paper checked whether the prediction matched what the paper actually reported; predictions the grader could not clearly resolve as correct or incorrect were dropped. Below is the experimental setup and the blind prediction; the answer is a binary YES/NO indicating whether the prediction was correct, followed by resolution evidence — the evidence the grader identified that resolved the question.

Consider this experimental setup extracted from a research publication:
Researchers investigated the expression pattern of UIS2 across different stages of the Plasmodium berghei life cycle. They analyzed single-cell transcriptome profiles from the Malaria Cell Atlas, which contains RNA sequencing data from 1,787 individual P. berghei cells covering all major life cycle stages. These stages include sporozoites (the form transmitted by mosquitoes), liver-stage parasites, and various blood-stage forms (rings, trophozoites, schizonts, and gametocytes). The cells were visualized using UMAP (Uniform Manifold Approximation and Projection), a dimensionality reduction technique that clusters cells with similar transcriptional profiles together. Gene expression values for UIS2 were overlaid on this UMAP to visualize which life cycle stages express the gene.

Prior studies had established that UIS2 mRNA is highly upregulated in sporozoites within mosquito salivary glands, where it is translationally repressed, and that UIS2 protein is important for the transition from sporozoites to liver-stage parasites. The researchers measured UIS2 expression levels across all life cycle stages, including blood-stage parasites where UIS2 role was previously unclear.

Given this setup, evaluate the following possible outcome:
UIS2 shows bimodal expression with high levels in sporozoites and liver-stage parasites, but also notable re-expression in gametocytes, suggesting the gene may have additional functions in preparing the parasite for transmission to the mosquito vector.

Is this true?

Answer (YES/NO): NO